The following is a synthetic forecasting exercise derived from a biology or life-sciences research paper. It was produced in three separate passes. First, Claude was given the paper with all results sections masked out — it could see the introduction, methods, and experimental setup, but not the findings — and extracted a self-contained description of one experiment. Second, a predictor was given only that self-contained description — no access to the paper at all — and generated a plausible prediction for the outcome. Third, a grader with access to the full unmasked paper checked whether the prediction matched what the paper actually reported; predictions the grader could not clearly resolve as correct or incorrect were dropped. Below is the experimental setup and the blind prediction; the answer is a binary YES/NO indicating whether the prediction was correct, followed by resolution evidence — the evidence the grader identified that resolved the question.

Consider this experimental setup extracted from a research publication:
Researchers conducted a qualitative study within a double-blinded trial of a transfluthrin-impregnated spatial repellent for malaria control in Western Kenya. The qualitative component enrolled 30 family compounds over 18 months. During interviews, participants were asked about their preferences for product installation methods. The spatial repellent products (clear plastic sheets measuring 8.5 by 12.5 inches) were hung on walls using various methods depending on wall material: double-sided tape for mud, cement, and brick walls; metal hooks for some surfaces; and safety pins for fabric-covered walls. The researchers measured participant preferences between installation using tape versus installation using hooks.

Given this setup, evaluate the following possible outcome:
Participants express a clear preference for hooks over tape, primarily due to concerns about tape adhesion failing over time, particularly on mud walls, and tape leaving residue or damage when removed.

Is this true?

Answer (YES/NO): NO